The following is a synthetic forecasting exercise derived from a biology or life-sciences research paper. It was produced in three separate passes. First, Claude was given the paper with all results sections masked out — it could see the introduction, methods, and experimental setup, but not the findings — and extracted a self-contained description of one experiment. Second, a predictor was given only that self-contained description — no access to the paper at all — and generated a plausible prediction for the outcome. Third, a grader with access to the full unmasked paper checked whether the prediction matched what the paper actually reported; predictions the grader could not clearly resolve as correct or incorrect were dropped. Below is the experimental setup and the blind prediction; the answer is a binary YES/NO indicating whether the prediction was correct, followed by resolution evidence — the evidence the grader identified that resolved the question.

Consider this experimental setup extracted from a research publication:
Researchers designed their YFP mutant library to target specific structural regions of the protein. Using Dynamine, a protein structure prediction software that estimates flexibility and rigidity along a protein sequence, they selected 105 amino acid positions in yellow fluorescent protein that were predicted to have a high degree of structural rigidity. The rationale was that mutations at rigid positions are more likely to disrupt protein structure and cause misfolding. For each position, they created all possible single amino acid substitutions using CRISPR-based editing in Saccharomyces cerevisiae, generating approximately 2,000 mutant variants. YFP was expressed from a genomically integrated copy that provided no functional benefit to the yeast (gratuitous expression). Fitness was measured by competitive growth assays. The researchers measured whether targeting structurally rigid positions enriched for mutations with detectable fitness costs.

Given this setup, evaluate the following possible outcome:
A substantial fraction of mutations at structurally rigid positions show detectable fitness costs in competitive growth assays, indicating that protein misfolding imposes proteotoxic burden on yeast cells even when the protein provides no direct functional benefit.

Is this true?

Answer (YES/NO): NO